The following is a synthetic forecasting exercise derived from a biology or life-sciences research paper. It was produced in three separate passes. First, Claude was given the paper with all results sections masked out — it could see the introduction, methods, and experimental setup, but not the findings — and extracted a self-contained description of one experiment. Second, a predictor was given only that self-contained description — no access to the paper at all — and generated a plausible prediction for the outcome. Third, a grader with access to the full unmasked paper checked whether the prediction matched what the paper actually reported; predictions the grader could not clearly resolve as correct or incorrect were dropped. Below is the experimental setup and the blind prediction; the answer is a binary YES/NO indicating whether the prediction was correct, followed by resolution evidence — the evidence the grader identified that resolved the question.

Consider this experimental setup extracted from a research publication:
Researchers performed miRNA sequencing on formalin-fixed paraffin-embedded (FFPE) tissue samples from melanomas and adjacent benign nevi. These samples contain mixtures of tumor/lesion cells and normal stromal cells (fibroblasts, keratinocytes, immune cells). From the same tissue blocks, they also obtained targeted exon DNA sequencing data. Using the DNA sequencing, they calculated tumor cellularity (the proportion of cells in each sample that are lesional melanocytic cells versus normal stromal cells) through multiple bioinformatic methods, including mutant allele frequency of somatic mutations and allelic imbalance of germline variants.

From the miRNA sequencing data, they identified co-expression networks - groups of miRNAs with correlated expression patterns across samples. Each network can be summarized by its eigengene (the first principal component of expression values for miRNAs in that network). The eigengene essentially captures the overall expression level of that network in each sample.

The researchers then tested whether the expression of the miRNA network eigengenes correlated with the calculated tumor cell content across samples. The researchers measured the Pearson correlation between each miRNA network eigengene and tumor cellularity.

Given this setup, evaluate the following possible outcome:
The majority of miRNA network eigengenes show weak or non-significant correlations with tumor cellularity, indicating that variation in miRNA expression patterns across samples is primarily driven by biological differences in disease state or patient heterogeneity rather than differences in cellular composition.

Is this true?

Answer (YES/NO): NO